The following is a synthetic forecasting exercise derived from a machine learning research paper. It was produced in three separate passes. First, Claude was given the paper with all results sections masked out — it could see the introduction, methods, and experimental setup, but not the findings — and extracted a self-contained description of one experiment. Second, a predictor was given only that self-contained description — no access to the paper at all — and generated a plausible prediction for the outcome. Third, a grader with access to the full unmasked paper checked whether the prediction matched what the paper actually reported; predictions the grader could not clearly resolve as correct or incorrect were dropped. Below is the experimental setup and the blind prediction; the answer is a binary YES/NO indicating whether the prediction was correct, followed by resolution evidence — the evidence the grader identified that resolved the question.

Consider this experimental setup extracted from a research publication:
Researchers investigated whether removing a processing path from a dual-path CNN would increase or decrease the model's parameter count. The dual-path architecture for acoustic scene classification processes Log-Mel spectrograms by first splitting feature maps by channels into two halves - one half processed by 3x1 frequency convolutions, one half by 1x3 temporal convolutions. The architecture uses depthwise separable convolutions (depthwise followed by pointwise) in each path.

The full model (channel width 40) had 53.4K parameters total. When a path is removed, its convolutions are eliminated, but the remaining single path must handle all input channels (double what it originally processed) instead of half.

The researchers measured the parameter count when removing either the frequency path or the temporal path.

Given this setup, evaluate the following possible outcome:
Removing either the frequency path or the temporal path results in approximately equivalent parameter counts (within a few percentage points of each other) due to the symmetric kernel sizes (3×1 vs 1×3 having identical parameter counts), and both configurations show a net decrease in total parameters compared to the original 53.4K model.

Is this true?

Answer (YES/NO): NO